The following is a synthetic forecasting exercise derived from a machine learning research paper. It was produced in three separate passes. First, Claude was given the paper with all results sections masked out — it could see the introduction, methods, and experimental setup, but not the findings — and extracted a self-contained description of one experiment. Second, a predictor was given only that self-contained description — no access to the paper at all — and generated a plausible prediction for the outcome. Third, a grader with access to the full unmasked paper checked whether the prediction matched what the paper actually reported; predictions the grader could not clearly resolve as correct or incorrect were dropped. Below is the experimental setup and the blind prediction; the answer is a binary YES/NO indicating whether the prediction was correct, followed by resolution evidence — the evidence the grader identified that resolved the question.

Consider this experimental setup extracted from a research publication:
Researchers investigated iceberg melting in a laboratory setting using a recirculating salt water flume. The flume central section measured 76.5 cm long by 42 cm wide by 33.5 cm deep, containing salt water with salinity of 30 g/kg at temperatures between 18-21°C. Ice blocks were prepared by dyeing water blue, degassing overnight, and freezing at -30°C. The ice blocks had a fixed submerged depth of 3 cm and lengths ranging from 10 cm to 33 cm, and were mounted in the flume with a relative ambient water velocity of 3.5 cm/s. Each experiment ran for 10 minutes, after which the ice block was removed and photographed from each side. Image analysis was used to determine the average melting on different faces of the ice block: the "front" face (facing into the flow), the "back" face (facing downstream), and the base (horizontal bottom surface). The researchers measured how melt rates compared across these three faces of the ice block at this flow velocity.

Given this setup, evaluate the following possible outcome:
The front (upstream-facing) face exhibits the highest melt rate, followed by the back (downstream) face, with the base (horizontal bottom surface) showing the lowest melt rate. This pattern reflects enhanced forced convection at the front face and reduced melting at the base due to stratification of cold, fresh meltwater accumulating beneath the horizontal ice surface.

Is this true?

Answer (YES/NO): NO